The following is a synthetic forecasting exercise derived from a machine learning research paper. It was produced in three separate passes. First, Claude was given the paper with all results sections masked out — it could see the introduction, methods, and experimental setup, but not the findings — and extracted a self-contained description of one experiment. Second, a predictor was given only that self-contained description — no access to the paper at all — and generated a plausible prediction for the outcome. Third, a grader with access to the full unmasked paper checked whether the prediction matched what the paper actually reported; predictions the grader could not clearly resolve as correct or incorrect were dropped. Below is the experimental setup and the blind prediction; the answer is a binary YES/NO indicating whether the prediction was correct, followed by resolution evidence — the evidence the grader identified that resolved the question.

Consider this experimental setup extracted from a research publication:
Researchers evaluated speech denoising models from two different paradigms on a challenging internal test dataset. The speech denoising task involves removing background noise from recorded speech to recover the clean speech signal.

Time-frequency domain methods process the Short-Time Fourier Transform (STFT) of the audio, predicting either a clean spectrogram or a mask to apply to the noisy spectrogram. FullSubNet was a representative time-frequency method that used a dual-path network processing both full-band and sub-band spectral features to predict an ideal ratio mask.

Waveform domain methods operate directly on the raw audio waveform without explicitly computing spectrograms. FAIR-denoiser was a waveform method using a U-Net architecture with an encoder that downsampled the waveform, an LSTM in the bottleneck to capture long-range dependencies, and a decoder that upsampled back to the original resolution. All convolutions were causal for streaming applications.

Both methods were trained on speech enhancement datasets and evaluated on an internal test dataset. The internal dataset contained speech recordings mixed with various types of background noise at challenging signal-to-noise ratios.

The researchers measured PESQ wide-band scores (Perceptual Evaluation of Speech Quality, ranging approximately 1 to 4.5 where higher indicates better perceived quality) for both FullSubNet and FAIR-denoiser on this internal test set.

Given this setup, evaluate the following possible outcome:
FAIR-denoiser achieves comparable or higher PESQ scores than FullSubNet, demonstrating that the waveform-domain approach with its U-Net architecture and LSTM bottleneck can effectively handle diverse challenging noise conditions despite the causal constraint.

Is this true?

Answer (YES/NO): NO